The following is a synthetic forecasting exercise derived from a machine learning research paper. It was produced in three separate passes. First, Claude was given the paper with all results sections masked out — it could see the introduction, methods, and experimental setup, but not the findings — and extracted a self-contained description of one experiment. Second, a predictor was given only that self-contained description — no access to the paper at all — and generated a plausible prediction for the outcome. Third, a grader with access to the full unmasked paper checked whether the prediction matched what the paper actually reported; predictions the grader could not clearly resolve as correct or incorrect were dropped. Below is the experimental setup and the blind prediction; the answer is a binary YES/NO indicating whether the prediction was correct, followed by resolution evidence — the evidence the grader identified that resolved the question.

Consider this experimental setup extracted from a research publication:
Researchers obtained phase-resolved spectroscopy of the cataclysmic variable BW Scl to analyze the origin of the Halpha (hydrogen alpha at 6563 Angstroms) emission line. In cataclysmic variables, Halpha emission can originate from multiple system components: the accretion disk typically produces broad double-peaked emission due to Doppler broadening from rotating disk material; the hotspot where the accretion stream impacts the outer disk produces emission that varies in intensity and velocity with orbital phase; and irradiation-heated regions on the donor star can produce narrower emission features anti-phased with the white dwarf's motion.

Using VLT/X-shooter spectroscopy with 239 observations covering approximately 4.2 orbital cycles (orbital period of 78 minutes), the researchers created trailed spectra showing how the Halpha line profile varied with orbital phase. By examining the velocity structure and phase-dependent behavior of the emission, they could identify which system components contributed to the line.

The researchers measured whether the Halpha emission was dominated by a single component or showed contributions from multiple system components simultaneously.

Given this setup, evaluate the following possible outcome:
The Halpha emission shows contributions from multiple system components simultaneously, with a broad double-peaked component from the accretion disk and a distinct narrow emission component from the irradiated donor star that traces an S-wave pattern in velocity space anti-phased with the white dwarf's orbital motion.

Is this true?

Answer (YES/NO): YES